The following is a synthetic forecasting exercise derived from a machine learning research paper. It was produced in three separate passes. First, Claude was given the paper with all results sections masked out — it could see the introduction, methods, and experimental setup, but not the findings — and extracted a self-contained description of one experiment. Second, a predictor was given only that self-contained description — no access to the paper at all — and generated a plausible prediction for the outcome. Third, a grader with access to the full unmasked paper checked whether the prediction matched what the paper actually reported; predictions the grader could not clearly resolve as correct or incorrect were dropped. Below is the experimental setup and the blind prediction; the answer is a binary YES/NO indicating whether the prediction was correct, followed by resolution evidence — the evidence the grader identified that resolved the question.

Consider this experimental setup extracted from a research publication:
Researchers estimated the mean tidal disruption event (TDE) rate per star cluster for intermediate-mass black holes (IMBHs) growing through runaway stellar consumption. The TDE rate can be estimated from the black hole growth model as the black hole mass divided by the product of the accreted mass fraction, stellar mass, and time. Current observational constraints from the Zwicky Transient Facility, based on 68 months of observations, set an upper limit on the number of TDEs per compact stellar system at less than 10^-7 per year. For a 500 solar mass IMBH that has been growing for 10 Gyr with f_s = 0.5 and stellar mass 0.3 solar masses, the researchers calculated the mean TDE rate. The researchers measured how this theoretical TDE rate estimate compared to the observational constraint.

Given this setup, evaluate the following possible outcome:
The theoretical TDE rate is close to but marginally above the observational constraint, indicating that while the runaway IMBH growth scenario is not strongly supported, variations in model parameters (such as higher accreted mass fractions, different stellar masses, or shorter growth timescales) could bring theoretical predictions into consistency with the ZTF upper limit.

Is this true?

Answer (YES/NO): NO